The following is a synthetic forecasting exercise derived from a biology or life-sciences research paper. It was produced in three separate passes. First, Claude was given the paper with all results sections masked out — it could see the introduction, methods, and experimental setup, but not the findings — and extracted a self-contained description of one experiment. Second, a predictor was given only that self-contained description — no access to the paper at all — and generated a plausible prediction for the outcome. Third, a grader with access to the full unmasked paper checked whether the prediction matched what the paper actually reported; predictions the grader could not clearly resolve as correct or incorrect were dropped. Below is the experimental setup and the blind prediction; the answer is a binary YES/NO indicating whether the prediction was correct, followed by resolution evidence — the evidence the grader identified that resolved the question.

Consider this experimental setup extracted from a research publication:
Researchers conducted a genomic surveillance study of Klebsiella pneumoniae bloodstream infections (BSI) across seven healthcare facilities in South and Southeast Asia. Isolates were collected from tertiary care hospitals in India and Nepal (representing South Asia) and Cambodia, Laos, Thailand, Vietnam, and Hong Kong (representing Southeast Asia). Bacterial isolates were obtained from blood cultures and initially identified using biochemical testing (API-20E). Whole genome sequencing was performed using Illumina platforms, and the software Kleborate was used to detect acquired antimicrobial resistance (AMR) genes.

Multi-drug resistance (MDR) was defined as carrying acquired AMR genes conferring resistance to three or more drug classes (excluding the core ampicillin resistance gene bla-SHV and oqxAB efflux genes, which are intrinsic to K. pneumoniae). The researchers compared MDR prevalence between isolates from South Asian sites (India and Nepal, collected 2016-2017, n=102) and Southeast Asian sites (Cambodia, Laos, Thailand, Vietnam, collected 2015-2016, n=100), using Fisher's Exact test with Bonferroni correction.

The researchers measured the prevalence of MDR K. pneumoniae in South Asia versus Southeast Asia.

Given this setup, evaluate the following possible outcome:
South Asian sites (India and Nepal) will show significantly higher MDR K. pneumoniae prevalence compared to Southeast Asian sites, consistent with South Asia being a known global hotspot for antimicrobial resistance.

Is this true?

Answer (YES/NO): YES